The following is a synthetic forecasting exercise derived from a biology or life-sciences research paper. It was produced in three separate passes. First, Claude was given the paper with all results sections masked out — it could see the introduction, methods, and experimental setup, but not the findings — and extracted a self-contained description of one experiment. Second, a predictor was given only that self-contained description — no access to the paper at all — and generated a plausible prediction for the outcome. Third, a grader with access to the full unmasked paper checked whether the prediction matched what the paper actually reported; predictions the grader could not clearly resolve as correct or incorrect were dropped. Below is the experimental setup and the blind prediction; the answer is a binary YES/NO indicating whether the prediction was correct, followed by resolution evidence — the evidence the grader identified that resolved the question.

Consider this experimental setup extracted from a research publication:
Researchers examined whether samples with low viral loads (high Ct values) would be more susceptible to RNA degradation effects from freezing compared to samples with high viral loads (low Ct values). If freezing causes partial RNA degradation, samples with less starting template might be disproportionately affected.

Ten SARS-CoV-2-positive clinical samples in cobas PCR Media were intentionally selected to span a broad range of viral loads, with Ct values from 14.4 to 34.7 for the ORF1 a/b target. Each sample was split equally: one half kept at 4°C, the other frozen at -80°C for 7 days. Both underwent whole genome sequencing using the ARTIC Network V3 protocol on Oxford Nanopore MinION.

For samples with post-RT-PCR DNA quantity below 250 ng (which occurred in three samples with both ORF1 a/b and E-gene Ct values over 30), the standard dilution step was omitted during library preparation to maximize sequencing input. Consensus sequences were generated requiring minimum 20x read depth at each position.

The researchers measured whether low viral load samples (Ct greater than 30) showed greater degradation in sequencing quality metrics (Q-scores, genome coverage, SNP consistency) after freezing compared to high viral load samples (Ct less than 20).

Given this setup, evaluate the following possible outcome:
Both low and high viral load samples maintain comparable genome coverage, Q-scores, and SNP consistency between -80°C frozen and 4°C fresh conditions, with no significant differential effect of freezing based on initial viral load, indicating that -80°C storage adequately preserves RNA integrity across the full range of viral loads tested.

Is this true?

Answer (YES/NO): YES